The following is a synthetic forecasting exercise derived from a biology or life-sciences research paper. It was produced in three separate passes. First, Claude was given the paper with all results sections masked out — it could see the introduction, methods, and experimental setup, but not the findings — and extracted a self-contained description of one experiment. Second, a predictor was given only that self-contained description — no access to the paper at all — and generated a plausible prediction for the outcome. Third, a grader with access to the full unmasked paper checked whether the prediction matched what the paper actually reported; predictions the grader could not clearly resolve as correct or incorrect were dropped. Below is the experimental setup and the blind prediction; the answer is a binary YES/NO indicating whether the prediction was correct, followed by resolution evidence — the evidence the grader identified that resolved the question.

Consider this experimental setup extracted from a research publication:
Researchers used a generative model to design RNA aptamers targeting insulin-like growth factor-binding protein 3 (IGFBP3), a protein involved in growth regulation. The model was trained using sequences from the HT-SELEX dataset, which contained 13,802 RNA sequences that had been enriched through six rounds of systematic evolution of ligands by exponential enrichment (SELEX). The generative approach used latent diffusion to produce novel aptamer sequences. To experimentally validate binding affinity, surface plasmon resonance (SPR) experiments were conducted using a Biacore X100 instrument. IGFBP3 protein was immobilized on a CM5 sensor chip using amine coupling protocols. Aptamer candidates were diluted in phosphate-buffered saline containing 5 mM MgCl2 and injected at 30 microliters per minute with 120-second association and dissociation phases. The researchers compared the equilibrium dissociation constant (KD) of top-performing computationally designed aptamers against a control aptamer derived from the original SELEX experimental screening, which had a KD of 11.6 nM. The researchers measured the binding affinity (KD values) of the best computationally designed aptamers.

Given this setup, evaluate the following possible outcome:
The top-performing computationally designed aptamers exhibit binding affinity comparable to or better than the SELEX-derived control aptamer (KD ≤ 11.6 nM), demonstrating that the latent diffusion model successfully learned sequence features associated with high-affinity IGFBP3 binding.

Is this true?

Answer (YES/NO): YES